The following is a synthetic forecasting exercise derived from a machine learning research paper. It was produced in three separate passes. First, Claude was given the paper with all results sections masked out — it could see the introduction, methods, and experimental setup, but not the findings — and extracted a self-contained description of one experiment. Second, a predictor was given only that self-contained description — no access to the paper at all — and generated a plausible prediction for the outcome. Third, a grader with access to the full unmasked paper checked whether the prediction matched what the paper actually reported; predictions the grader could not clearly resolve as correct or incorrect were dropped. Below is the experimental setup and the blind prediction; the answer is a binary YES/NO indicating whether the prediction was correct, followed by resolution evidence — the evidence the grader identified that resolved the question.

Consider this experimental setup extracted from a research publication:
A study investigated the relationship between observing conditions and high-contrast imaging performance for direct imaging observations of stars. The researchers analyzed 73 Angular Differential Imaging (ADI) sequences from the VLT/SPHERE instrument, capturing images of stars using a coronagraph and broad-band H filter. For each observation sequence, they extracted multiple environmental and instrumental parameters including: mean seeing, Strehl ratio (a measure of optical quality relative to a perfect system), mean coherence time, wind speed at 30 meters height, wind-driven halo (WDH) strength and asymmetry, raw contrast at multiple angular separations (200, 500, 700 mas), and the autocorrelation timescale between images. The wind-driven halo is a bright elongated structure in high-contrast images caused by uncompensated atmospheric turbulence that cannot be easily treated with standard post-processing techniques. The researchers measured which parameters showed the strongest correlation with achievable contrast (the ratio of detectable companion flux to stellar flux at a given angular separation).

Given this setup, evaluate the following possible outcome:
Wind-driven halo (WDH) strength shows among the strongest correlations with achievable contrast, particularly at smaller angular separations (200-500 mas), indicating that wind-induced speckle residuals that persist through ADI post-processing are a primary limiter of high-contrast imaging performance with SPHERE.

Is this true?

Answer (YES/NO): NO